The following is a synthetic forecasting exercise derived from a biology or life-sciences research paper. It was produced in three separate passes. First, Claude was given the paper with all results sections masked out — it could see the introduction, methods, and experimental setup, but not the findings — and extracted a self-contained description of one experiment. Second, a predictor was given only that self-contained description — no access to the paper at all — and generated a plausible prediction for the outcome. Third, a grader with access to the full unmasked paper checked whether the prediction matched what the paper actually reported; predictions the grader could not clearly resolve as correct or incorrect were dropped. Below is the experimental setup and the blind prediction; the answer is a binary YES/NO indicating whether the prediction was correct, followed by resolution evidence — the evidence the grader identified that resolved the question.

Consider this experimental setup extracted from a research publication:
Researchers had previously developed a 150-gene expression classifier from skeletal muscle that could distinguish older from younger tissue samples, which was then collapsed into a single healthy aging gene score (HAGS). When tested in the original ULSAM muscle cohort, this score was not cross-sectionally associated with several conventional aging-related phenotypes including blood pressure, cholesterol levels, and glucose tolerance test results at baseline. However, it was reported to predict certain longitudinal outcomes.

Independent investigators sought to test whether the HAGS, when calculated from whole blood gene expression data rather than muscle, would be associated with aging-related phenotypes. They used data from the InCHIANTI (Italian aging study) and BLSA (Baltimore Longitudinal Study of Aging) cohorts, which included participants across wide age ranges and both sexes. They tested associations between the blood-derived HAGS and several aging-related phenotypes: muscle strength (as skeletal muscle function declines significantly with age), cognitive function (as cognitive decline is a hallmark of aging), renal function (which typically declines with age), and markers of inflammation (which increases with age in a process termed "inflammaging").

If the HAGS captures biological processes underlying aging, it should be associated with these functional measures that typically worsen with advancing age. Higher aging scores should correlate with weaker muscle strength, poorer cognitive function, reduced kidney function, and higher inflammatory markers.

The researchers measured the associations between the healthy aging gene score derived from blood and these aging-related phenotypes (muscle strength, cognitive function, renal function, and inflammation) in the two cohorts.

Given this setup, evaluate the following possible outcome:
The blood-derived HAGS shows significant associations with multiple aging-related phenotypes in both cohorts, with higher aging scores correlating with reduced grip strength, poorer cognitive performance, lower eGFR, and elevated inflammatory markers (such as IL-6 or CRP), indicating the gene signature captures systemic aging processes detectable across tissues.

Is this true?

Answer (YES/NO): NO